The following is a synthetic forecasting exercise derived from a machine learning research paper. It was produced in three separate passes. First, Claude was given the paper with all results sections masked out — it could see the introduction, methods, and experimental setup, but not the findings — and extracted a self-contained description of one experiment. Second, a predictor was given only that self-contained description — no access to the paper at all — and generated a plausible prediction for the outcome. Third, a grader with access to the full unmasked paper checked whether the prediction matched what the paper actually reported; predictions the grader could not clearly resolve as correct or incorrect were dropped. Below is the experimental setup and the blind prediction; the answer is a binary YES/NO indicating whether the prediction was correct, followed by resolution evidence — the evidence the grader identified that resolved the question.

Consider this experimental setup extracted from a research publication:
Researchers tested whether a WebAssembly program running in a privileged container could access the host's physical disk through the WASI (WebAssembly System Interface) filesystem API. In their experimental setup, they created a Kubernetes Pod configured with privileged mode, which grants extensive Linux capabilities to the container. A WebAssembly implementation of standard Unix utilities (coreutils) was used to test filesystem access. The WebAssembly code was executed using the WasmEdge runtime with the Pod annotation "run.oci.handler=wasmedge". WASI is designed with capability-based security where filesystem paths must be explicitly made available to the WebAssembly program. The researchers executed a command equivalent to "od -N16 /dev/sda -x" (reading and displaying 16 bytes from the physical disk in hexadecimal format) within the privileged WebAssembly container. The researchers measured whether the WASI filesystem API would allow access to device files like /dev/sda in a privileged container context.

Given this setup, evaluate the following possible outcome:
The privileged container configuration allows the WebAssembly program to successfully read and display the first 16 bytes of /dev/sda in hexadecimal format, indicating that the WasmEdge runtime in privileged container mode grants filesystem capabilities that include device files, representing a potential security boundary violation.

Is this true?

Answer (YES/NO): YES